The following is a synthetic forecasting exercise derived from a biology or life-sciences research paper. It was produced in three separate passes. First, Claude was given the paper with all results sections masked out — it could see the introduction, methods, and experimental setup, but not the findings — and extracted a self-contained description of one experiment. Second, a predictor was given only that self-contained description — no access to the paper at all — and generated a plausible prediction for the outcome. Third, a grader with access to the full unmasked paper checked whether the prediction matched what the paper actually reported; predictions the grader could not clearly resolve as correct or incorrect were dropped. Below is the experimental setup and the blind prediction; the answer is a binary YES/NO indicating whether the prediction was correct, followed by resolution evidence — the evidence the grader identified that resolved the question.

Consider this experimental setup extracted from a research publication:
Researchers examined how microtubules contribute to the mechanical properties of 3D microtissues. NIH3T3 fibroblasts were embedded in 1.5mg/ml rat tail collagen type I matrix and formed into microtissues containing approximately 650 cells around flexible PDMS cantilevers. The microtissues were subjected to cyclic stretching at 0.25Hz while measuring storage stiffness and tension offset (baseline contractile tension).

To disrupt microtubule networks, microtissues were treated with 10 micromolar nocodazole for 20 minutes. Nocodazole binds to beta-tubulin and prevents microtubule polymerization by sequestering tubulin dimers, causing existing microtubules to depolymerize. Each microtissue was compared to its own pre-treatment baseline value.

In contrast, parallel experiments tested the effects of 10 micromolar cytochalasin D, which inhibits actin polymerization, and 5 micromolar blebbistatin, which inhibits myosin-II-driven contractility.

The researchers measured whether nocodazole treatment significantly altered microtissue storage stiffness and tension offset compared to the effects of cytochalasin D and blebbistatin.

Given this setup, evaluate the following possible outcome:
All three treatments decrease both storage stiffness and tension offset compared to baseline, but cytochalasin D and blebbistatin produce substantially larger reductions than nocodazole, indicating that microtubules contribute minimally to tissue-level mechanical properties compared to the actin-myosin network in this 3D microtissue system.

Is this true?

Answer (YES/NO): NO